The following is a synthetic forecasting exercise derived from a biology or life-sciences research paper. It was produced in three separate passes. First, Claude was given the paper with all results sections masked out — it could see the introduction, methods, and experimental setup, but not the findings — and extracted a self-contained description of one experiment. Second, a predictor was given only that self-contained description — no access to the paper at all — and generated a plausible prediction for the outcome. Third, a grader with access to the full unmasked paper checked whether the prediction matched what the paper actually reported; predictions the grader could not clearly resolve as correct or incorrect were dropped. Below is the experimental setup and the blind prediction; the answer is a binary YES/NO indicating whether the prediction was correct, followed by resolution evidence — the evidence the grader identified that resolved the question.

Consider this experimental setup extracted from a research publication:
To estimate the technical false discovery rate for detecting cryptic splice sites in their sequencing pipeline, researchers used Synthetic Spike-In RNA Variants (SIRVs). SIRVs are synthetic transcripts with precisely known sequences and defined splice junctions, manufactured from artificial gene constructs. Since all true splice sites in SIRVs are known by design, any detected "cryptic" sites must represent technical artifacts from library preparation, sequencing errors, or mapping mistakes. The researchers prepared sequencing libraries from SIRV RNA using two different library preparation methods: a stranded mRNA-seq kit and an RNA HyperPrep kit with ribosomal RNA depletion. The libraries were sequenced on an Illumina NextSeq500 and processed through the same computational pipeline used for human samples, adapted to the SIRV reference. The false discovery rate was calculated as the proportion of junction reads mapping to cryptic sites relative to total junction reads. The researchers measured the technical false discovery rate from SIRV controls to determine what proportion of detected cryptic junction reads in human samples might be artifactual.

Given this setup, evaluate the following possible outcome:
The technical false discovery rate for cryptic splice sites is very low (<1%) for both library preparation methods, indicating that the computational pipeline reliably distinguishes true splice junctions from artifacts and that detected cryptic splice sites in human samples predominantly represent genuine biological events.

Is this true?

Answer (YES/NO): YES